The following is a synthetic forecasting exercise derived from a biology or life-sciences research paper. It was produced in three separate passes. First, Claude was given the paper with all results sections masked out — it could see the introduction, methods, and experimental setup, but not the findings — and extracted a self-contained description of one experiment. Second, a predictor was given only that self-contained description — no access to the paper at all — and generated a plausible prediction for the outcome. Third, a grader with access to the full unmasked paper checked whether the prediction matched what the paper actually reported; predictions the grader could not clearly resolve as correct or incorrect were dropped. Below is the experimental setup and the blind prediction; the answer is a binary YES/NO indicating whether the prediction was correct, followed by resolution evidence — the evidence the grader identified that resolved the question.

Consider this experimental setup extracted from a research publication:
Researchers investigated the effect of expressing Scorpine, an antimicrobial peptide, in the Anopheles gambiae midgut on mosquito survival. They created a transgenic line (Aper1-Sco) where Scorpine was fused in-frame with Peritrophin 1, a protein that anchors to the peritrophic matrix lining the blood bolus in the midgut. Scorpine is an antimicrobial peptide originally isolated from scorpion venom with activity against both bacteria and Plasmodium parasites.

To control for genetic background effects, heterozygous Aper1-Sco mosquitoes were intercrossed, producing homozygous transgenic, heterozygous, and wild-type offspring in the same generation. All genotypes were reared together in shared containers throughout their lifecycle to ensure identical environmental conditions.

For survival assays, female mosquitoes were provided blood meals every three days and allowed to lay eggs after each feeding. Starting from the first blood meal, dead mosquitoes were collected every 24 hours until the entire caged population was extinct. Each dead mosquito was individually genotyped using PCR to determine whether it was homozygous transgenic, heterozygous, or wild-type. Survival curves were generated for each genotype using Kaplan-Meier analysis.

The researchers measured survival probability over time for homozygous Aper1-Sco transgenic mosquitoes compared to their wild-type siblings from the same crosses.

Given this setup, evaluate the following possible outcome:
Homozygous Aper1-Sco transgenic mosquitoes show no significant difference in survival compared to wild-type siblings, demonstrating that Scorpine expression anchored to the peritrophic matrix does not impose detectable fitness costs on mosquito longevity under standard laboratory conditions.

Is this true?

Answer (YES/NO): NO